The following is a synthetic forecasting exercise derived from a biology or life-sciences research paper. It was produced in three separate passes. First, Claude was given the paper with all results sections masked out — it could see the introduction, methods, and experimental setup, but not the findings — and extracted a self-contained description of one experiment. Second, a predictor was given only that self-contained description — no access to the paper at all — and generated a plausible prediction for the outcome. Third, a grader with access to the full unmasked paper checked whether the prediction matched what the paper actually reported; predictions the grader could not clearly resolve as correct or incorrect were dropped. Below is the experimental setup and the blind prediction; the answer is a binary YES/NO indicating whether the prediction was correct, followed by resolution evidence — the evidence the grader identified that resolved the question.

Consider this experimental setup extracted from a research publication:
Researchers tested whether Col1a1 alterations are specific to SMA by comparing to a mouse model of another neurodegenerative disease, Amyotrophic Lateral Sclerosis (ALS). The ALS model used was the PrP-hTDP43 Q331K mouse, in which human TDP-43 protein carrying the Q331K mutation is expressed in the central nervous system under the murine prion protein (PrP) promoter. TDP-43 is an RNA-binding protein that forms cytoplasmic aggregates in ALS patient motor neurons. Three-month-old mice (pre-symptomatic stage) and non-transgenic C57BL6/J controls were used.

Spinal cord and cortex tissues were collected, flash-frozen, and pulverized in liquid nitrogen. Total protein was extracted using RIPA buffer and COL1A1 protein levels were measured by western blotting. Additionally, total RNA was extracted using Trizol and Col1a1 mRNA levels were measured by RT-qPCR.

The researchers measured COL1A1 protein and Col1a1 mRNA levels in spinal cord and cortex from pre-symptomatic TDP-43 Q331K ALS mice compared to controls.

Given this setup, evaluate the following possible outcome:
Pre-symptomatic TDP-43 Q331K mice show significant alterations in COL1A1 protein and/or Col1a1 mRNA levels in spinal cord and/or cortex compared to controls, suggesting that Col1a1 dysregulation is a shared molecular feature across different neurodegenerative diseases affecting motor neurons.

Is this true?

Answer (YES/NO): NO